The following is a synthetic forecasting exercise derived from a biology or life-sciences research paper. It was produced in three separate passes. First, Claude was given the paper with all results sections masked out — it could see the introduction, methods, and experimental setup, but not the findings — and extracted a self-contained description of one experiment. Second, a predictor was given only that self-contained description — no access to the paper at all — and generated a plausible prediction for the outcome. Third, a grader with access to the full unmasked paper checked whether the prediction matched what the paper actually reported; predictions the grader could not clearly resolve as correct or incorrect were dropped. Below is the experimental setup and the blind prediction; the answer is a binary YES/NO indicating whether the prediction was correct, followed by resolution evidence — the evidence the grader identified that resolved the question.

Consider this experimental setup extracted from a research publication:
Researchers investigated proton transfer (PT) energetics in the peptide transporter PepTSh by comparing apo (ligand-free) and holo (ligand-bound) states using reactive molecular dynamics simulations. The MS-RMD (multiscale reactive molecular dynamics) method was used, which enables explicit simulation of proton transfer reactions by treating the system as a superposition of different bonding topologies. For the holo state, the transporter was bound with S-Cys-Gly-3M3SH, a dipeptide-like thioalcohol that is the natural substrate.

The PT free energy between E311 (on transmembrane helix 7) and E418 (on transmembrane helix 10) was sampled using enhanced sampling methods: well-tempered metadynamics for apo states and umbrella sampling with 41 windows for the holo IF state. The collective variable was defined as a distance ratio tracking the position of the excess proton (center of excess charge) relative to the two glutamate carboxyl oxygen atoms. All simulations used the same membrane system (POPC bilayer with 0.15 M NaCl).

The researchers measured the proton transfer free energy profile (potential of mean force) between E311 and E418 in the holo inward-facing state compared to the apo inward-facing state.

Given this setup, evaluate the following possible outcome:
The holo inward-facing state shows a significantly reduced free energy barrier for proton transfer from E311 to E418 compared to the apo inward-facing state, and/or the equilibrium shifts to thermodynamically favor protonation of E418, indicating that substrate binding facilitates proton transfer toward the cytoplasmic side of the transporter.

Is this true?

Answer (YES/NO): NO